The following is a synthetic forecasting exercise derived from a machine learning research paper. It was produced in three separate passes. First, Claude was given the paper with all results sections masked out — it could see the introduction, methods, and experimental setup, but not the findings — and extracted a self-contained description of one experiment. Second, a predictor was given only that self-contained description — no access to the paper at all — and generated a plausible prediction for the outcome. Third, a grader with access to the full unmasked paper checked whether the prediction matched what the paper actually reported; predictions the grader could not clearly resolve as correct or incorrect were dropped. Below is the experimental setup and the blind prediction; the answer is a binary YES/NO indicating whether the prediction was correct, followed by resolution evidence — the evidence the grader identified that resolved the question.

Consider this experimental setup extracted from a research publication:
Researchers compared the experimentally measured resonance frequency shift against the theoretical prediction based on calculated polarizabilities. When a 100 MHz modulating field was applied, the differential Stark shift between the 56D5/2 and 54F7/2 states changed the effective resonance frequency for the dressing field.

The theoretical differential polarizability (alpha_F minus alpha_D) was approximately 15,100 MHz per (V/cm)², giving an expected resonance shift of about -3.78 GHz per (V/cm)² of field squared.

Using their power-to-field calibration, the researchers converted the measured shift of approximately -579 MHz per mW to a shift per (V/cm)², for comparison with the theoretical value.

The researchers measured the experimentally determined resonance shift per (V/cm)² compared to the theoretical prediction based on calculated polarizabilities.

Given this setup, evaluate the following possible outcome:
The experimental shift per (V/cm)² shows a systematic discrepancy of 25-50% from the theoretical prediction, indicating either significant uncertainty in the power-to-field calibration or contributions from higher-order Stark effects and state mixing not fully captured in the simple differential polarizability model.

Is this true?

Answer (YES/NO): NO